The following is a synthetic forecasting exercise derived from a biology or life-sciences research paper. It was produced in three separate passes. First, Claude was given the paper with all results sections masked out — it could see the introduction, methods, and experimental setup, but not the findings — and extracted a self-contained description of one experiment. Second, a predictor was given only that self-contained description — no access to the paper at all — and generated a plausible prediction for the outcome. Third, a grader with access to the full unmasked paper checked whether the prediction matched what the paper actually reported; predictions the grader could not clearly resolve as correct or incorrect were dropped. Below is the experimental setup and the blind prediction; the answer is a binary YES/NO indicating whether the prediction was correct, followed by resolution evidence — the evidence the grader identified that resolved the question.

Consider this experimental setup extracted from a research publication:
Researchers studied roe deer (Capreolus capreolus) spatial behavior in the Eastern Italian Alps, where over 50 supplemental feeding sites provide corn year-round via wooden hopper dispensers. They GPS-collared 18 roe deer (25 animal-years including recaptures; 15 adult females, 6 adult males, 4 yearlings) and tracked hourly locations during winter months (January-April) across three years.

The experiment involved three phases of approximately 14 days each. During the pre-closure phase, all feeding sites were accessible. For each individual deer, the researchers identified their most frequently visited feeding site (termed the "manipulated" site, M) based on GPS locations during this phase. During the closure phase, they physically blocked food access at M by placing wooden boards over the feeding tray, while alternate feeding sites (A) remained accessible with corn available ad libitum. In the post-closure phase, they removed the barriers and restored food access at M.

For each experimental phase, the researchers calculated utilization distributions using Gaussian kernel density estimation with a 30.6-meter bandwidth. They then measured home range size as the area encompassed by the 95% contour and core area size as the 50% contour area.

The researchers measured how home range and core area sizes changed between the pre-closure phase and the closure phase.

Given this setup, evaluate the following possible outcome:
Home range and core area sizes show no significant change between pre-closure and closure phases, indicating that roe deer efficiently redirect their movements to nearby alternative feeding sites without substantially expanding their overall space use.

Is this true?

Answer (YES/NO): NO